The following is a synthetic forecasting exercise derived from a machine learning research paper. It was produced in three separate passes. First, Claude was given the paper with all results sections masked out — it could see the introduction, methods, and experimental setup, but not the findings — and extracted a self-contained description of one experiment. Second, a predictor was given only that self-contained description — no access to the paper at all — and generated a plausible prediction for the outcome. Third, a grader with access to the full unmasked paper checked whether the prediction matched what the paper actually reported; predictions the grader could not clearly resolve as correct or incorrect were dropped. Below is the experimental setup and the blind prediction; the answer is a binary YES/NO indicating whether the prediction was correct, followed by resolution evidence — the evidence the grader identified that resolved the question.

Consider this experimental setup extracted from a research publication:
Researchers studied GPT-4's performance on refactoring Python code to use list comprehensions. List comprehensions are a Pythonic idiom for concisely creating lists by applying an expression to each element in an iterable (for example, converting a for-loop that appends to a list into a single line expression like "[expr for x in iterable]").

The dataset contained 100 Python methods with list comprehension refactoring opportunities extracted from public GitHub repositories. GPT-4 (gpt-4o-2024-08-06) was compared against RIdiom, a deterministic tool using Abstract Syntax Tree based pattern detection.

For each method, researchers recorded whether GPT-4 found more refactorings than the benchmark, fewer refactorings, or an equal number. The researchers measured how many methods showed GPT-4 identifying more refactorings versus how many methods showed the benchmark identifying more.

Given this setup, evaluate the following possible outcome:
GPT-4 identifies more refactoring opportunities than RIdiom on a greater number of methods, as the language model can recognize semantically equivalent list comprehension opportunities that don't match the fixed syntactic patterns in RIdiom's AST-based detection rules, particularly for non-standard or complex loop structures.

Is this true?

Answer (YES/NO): YES